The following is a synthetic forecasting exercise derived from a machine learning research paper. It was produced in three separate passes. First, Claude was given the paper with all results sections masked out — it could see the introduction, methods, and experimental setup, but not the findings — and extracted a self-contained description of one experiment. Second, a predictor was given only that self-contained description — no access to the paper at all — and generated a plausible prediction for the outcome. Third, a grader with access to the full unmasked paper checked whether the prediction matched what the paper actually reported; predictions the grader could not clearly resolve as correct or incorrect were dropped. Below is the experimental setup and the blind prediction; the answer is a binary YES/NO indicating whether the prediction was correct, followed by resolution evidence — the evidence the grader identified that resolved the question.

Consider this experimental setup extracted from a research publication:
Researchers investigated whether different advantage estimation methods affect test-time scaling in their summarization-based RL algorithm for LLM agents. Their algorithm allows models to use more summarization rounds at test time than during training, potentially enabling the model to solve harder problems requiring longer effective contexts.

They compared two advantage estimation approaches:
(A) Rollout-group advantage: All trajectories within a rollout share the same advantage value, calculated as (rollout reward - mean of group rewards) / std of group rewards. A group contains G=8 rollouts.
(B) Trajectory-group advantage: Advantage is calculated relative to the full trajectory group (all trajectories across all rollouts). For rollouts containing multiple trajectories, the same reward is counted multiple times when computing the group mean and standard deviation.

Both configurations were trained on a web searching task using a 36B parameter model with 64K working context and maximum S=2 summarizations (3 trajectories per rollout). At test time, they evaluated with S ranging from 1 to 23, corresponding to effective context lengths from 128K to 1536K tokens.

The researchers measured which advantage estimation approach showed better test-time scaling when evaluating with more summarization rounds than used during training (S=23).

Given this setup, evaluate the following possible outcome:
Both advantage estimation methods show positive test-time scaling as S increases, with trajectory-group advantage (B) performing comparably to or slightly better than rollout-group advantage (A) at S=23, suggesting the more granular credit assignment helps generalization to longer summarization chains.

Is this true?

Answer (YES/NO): NO